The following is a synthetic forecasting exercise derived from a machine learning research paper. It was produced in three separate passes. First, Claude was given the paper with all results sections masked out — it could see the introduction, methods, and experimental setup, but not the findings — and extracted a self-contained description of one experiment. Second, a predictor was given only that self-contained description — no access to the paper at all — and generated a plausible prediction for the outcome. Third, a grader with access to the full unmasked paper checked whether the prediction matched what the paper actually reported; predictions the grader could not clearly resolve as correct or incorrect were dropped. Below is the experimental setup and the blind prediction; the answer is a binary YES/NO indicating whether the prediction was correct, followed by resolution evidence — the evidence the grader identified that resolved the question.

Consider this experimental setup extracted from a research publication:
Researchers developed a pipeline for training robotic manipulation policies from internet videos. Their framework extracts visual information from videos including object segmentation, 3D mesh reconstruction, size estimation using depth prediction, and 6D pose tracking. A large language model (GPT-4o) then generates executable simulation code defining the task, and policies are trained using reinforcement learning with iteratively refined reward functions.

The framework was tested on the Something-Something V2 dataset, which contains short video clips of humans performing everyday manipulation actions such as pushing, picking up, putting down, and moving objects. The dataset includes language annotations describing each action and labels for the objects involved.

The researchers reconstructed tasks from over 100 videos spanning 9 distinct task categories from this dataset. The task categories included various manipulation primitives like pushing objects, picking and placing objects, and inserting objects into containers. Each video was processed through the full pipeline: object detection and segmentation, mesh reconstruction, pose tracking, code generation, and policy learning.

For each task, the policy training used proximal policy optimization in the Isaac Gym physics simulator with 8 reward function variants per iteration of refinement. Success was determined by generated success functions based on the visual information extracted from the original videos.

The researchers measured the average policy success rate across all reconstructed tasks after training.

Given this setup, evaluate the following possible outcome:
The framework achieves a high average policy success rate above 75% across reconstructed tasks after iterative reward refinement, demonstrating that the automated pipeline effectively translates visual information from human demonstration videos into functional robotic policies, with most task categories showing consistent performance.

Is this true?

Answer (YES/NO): YES